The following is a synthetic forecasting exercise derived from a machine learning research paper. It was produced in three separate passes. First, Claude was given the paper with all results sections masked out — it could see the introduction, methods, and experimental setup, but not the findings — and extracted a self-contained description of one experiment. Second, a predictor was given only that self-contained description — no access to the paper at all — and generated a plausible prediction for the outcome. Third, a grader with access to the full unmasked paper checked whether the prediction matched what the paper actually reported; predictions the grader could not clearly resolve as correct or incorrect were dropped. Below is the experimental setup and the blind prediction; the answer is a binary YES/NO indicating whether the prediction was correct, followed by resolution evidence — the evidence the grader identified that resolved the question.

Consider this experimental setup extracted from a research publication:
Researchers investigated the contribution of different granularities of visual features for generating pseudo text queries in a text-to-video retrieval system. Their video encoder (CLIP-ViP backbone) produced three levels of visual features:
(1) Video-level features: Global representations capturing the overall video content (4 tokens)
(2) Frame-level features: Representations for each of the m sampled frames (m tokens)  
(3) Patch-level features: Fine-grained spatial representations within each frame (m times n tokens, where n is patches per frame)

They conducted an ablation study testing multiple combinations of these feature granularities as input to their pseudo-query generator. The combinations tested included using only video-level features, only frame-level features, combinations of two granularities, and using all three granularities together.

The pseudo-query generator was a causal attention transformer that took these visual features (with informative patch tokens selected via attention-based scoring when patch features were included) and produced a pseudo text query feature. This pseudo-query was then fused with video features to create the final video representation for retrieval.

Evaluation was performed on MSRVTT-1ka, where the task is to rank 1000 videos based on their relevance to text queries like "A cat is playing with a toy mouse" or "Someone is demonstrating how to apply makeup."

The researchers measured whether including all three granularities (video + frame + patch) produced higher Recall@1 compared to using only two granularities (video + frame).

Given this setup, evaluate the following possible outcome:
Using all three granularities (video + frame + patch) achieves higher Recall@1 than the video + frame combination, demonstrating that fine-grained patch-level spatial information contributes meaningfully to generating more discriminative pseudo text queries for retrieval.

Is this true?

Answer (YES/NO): YES